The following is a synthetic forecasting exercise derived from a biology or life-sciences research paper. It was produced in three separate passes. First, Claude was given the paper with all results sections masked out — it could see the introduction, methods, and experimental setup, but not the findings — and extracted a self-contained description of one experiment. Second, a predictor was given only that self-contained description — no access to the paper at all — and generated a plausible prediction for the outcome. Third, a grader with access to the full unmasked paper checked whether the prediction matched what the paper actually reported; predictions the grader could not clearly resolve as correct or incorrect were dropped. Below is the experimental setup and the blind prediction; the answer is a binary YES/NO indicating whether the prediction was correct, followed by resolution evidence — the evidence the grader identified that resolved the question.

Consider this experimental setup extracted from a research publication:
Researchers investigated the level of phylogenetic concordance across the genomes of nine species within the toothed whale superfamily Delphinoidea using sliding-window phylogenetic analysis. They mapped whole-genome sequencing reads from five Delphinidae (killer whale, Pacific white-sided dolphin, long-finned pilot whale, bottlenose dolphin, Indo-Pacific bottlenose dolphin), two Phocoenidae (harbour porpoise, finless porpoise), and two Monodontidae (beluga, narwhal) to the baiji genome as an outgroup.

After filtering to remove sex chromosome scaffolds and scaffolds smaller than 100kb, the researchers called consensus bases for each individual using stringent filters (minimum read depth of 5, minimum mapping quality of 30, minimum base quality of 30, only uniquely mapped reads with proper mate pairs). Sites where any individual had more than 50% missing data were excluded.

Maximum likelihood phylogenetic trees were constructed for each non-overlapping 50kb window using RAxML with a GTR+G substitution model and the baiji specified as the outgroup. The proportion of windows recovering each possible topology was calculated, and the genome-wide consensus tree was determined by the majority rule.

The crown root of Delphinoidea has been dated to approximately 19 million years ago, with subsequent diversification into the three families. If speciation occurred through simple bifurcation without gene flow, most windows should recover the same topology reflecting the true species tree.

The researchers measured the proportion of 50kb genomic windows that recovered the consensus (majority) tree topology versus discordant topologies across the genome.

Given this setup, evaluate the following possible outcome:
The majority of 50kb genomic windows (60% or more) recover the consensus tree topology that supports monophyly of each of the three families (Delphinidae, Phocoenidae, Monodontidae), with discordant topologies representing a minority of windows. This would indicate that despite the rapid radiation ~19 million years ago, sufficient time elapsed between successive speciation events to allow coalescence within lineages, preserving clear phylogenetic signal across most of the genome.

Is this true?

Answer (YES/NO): NO